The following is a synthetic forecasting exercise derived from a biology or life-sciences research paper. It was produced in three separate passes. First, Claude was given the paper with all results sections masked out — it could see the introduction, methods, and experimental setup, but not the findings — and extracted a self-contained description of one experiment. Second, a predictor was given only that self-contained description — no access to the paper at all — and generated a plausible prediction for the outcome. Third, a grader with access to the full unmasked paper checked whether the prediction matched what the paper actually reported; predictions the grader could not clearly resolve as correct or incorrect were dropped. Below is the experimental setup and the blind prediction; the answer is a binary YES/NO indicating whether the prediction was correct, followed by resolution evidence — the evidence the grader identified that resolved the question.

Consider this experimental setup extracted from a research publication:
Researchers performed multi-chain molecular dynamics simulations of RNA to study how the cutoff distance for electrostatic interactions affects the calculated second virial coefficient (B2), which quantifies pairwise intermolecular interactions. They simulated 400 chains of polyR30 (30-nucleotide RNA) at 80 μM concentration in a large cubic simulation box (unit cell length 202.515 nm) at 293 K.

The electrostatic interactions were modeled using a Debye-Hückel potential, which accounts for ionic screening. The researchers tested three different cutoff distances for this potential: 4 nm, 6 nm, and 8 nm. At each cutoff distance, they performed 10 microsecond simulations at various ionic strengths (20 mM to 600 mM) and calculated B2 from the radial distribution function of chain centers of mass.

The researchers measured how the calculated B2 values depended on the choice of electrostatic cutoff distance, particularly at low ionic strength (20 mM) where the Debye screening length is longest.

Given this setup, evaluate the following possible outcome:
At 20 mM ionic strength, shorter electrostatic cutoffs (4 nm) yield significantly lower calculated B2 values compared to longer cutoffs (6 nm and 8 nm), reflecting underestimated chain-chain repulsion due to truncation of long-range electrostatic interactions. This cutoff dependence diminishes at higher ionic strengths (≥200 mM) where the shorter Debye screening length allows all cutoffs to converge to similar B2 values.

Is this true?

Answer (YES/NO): YES